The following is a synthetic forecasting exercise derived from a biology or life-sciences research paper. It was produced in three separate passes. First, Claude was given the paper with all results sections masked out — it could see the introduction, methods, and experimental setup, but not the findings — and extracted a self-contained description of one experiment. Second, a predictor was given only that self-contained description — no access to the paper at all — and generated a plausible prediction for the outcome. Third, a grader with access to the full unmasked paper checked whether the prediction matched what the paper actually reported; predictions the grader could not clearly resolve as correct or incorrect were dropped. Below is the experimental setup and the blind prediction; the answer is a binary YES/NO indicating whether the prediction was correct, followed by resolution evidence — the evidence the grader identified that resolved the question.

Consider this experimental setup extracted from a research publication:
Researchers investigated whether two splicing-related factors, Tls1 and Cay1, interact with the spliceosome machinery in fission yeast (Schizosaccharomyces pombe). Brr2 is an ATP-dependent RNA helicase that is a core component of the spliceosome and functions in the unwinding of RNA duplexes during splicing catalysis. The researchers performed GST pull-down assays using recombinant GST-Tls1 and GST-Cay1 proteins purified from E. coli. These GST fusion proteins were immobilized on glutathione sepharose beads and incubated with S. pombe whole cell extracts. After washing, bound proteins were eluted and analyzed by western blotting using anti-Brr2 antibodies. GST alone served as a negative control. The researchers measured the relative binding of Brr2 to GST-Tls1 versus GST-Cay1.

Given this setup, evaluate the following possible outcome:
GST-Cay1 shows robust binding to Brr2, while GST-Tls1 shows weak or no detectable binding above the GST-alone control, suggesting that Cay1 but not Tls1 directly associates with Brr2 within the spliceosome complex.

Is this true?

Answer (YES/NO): NO